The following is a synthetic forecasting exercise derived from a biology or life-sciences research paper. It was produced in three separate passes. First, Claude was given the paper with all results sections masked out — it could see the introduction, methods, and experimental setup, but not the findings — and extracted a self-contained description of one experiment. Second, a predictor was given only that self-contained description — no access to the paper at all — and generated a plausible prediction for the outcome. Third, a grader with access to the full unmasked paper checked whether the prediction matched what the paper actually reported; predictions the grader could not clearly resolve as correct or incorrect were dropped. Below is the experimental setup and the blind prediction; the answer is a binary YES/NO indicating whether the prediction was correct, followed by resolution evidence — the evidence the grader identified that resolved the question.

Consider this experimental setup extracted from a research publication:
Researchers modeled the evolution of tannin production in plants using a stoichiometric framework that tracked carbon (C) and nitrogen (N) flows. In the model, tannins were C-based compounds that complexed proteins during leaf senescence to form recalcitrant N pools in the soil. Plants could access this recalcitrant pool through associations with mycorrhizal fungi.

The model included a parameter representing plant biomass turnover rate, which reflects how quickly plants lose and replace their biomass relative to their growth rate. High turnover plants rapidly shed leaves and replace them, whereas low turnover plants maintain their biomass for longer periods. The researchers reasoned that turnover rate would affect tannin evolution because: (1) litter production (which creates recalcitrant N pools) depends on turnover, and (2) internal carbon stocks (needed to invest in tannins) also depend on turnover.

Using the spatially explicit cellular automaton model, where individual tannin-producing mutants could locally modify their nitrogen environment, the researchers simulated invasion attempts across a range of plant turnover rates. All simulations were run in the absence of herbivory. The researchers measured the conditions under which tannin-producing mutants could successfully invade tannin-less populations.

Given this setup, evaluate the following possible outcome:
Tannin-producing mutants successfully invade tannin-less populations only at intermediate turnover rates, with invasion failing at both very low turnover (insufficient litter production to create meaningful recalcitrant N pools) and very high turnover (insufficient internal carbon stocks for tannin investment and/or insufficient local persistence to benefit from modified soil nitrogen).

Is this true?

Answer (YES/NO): NO